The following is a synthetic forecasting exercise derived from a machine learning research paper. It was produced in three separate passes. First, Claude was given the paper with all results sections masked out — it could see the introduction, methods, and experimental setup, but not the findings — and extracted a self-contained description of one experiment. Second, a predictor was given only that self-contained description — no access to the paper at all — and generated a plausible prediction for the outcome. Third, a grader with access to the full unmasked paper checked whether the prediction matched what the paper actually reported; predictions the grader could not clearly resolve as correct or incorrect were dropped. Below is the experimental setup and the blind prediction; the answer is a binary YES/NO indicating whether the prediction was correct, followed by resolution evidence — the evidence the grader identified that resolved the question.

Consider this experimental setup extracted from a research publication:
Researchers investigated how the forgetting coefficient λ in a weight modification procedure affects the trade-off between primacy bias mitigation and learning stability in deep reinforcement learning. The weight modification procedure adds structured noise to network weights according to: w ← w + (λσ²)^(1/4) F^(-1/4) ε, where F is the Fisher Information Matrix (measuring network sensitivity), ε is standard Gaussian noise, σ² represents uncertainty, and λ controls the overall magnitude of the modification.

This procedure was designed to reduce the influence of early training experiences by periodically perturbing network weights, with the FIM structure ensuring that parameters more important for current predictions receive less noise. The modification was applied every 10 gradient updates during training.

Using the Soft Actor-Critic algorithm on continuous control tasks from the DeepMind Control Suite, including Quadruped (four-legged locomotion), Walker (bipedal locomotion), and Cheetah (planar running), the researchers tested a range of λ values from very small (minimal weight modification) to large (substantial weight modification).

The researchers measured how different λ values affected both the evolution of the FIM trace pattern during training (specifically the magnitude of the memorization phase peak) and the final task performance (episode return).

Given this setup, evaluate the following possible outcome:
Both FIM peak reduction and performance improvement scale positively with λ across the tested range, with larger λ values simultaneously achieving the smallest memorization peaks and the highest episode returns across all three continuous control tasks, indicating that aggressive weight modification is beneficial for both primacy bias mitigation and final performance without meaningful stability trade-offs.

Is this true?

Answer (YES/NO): NO